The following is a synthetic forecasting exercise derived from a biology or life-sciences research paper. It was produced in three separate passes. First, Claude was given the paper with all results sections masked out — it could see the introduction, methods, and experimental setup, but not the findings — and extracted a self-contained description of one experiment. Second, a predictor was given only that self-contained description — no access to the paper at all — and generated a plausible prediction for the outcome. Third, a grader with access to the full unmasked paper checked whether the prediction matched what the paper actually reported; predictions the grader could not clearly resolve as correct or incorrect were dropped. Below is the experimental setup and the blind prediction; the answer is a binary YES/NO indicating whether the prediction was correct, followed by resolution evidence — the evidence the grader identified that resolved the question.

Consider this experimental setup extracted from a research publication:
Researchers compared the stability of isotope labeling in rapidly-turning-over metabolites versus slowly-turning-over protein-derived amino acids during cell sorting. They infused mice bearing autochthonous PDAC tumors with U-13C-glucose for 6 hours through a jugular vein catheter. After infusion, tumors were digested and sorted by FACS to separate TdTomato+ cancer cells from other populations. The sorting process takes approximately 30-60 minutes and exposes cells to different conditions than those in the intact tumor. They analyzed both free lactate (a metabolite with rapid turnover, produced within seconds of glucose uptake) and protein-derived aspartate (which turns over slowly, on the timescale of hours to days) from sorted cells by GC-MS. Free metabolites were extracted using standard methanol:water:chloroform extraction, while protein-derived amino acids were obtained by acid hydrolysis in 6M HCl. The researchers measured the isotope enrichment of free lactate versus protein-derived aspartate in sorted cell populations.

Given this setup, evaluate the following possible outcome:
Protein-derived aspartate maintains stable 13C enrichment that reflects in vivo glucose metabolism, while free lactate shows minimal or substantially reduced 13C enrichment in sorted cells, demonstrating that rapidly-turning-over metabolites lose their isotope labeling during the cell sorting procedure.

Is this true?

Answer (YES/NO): YES